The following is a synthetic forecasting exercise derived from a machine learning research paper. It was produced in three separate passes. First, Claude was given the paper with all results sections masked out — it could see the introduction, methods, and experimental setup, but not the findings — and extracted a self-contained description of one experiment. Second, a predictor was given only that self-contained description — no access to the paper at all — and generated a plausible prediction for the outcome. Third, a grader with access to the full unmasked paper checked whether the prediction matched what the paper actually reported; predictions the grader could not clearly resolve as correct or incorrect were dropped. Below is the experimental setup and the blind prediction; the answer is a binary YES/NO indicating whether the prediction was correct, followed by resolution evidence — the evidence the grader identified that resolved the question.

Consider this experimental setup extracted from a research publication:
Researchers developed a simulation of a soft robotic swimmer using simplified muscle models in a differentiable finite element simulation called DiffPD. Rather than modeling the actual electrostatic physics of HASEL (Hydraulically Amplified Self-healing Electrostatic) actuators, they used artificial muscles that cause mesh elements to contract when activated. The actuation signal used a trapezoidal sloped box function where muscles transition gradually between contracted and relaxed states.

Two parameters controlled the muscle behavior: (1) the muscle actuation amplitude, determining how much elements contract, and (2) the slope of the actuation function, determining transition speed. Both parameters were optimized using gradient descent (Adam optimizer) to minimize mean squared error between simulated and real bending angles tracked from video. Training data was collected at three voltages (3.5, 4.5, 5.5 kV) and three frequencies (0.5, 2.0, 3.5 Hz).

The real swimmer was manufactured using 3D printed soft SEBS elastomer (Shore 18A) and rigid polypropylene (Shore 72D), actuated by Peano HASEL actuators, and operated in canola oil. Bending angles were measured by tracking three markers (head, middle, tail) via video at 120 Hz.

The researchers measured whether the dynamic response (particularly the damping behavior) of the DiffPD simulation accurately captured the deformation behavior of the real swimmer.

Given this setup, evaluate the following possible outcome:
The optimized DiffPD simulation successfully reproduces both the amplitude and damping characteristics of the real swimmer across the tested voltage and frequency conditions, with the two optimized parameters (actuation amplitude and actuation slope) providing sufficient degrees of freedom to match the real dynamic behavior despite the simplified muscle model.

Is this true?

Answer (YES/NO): NO